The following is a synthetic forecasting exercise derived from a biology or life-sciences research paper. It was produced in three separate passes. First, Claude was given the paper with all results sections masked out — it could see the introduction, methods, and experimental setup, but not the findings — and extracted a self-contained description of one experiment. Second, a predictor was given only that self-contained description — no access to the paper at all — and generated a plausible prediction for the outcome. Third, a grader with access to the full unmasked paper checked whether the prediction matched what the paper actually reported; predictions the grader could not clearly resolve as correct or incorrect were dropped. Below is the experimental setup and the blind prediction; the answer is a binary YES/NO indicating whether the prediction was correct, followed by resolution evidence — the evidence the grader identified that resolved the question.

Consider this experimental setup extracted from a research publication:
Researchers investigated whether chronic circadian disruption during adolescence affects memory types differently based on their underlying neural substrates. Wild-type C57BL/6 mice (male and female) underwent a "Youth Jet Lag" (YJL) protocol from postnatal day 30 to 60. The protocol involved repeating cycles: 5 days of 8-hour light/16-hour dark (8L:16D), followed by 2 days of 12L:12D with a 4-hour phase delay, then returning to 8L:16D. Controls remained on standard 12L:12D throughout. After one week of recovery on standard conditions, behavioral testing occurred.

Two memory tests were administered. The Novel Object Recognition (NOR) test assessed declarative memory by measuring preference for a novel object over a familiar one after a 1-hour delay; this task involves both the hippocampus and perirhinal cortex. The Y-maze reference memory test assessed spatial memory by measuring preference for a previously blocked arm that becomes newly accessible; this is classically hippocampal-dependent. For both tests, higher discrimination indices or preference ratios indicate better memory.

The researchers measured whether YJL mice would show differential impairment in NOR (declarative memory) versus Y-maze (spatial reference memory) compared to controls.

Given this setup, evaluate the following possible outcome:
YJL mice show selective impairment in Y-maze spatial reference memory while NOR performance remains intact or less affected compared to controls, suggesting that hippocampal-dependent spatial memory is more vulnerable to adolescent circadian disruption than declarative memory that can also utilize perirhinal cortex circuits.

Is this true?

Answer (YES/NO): NO